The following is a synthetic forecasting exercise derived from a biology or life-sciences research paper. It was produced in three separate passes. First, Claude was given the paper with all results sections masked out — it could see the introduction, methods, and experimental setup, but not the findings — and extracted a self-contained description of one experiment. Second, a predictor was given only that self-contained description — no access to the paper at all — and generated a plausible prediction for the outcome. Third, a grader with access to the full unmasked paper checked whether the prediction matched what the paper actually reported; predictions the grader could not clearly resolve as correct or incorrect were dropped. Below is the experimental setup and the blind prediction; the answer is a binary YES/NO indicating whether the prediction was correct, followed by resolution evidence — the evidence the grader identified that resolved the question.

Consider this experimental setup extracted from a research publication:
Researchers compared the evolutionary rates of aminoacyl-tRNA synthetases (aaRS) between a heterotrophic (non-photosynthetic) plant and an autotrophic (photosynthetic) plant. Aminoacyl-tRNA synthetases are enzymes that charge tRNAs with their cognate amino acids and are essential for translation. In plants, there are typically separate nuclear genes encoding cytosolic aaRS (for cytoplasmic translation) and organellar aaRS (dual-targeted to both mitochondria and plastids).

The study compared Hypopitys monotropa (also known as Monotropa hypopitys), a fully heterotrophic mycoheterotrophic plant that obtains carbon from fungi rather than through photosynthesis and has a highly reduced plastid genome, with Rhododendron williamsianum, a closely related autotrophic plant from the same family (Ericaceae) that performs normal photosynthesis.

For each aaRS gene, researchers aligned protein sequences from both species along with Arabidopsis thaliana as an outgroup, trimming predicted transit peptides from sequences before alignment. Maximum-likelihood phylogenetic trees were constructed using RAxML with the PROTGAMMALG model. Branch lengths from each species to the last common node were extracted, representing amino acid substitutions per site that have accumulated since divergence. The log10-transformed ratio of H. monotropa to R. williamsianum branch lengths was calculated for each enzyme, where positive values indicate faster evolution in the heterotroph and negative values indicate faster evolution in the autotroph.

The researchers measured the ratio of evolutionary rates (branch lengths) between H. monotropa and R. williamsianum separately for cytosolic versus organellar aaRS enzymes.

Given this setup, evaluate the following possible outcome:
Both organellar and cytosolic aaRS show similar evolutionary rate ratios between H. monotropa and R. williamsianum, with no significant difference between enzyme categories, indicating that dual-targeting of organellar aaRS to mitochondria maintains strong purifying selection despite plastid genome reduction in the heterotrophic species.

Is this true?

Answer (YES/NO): NO